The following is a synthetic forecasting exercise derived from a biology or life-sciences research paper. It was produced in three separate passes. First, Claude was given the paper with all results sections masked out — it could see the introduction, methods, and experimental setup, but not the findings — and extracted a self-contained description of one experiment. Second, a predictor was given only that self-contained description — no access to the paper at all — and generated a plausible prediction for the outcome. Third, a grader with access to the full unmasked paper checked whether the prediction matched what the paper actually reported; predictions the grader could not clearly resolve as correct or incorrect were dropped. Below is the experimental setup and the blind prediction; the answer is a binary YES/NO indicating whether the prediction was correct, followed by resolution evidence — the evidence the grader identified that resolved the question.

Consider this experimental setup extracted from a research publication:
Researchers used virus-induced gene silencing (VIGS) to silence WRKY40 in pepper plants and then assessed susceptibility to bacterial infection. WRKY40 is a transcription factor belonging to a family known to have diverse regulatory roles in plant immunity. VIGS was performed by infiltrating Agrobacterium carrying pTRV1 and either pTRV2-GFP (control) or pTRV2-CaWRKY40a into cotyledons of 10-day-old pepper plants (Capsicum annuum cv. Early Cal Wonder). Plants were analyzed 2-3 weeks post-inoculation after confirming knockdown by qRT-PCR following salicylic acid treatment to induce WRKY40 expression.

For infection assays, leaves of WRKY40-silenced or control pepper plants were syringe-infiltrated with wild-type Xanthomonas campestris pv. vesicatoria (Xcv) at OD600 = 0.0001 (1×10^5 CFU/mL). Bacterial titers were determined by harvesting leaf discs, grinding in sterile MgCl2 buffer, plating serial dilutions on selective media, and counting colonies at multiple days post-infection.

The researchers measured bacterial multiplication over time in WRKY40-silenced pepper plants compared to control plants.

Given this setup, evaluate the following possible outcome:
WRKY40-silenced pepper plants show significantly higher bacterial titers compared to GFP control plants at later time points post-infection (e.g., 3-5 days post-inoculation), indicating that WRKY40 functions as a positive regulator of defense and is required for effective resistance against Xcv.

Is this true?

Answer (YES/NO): NO